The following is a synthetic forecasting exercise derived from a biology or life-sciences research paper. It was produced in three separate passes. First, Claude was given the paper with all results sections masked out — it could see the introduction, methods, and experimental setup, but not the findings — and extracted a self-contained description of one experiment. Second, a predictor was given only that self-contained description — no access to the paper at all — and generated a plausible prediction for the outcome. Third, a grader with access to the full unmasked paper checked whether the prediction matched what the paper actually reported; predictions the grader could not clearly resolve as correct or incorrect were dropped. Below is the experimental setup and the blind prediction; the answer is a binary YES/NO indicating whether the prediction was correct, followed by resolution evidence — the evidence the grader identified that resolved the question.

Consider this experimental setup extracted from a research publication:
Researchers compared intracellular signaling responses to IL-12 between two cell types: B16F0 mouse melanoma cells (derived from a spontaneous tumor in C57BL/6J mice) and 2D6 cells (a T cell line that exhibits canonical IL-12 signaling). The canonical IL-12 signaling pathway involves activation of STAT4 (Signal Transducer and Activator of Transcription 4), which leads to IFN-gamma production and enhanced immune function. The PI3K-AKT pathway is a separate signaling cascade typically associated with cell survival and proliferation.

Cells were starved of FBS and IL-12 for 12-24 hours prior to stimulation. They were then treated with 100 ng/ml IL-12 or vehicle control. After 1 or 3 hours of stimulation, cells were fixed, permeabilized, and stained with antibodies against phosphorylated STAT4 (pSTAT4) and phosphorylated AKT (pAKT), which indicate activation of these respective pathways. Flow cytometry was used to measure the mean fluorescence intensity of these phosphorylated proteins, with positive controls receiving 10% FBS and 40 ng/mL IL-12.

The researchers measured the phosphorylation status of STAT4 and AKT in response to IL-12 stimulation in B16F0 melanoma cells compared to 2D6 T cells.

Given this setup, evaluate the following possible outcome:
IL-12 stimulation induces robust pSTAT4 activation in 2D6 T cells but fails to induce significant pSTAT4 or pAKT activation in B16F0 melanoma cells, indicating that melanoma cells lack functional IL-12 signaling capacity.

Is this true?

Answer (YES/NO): NO